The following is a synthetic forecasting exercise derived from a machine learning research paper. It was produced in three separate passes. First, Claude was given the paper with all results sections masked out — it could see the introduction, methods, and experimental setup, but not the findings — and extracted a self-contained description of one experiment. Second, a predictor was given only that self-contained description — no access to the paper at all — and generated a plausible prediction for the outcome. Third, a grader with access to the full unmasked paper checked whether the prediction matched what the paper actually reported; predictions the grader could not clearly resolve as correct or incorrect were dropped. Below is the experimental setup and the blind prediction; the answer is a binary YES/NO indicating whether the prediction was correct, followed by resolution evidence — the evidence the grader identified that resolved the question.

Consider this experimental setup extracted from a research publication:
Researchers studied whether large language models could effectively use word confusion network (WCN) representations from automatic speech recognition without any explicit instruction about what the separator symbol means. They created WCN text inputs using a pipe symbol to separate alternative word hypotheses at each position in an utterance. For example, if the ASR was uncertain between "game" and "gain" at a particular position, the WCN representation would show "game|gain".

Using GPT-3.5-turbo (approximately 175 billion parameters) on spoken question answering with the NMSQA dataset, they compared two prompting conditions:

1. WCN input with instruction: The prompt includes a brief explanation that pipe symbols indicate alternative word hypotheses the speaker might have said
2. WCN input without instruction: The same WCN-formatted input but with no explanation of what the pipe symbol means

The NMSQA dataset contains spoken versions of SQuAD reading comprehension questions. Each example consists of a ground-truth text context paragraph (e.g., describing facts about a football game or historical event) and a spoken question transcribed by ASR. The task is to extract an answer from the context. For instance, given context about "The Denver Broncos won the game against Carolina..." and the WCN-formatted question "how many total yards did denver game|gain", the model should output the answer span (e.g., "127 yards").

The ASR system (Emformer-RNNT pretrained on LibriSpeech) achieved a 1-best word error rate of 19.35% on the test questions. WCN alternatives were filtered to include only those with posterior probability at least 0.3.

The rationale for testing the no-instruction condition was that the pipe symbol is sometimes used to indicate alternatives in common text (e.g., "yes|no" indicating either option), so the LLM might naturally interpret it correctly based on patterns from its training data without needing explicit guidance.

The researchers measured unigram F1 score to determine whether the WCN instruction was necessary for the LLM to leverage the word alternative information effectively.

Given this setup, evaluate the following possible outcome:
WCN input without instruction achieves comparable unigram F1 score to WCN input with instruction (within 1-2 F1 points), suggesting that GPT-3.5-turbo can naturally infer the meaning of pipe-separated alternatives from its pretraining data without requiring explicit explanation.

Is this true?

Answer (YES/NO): NO